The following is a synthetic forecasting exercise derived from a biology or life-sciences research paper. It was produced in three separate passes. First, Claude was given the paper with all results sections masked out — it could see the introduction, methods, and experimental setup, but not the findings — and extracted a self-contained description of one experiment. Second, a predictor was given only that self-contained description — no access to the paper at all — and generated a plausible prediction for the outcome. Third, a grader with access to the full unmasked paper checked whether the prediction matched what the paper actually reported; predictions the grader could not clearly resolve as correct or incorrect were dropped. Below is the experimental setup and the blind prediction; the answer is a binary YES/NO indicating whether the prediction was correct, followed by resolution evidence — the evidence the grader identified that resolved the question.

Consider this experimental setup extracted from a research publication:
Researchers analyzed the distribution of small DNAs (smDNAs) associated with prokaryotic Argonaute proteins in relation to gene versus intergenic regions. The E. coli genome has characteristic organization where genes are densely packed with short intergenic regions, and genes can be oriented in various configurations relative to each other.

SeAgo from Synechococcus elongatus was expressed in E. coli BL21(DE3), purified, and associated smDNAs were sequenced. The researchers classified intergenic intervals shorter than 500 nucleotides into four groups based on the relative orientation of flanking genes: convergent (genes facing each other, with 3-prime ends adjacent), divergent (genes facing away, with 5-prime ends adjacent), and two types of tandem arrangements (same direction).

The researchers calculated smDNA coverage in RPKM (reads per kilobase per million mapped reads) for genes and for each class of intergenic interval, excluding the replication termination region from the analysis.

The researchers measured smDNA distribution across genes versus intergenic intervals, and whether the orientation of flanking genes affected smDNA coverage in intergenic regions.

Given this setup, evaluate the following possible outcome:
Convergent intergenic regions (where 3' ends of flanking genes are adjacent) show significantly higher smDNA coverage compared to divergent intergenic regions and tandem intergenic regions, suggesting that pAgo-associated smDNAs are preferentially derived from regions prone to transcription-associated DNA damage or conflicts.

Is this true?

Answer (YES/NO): NO